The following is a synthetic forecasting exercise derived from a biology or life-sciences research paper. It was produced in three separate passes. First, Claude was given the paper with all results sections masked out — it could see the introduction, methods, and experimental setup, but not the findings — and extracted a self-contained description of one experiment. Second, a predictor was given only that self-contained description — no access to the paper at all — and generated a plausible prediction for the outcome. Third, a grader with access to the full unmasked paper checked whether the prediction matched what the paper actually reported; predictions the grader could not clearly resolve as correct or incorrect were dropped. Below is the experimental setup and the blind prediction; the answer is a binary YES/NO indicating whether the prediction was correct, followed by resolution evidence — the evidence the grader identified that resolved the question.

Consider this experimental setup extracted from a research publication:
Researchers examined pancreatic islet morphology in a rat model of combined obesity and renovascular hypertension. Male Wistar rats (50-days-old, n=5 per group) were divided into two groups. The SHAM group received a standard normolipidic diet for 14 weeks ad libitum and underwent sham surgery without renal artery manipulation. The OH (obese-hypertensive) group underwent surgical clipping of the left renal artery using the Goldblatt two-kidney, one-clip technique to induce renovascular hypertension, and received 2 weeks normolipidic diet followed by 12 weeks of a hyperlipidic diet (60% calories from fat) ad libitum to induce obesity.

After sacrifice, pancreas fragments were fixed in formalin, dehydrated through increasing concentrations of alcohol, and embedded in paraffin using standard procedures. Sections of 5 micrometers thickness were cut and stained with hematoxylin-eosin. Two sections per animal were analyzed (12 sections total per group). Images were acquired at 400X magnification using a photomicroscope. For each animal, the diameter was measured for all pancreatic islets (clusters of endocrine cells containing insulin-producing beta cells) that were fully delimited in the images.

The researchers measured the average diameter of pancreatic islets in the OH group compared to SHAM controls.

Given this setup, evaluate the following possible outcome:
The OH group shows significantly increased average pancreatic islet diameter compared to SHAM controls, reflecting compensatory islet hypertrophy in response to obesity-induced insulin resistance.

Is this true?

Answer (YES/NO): NO